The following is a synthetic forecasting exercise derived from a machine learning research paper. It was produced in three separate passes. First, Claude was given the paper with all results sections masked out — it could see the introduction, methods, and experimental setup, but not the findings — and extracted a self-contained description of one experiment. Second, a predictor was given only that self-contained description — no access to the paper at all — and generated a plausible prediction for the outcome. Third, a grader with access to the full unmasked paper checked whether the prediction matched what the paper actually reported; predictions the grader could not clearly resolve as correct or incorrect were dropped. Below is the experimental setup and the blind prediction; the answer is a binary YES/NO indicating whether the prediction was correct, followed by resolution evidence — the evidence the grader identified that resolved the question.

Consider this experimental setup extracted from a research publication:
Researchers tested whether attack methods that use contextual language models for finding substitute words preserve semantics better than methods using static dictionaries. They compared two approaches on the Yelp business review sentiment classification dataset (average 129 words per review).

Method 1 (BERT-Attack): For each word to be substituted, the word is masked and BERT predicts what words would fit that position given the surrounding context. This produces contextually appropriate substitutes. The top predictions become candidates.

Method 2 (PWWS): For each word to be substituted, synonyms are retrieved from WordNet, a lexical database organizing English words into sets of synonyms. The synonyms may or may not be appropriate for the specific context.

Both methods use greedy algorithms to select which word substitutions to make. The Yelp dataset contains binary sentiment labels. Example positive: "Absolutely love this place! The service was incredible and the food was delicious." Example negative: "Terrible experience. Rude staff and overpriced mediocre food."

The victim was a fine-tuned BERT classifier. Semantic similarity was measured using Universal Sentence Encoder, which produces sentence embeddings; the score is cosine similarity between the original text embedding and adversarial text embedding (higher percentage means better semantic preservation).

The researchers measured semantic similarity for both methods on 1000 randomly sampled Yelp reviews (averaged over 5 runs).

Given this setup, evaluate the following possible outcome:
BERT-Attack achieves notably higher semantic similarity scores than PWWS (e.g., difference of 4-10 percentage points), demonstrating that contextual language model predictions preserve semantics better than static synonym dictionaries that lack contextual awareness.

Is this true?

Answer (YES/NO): NO